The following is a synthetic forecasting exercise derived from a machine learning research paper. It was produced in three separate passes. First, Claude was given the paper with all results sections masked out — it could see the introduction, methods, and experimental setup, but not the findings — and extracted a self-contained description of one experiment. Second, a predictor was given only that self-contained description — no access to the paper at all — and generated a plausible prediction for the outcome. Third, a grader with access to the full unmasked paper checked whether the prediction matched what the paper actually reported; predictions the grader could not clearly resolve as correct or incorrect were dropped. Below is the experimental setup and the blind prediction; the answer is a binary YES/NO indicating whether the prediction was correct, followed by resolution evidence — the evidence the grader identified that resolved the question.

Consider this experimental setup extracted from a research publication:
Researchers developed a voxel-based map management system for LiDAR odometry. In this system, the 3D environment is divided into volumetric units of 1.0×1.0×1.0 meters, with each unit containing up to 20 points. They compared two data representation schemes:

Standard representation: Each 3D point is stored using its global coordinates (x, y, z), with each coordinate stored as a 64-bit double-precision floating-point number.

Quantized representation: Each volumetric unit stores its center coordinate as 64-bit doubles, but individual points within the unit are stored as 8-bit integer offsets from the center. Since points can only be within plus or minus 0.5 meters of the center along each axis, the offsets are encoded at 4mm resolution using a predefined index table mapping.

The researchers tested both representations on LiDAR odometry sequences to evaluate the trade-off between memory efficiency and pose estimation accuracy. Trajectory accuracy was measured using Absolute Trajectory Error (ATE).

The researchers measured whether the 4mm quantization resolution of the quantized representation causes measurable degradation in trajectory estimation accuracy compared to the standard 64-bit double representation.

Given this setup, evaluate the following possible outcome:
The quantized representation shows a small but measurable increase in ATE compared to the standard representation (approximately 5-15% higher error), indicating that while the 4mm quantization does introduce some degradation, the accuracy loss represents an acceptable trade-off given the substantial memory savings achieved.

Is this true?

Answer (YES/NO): NO